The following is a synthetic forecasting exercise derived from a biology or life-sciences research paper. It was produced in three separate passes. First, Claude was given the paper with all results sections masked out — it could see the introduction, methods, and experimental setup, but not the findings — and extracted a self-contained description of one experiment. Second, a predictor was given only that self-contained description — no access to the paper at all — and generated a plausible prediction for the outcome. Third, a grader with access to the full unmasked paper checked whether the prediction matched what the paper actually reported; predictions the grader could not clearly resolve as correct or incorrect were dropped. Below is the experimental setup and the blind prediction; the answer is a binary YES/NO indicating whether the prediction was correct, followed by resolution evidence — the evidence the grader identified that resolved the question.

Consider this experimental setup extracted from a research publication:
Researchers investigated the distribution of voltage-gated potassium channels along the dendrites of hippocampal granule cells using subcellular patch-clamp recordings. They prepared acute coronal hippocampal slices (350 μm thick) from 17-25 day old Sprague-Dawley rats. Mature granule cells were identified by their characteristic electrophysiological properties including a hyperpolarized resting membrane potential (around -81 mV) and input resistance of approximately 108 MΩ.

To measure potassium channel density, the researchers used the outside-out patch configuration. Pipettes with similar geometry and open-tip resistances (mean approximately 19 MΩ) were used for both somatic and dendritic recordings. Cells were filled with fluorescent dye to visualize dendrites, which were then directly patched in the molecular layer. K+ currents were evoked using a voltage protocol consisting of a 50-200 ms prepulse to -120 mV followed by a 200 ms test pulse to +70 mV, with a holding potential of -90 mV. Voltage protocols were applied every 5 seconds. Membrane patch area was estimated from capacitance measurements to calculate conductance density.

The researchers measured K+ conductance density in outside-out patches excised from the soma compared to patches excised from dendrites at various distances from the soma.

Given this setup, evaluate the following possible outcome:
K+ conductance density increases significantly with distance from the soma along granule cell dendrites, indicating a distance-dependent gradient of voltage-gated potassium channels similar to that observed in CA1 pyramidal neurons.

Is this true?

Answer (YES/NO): NO